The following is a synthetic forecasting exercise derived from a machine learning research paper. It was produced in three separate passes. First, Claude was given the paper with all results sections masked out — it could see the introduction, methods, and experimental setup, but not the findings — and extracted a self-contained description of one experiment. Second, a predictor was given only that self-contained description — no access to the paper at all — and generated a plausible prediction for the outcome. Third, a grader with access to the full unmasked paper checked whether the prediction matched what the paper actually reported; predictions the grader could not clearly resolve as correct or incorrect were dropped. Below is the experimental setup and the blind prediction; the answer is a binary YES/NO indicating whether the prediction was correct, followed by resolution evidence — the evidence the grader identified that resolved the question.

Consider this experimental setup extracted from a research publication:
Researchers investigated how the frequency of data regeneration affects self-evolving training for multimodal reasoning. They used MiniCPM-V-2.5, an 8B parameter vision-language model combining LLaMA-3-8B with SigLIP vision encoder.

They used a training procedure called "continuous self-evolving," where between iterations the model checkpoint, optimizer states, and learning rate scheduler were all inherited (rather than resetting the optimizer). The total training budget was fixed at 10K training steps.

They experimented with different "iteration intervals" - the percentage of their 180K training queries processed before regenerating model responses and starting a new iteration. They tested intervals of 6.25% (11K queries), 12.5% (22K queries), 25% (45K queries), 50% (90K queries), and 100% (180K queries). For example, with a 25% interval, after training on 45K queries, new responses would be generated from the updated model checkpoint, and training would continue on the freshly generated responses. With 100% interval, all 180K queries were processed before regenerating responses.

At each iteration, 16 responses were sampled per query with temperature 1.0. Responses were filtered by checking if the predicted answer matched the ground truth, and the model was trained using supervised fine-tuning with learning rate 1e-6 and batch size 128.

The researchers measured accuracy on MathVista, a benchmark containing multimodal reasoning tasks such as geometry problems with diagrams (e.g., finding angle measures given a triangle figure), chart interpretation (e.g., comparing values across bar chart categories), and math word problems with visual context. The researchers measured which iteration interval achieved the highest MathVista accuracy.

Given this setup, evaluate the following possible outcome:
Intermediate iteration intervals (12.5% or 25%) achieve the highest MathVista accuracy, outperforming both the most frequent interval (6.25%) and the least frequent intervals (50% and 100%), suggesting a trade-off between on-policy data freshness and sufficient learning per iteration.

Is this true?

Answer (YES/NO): NO